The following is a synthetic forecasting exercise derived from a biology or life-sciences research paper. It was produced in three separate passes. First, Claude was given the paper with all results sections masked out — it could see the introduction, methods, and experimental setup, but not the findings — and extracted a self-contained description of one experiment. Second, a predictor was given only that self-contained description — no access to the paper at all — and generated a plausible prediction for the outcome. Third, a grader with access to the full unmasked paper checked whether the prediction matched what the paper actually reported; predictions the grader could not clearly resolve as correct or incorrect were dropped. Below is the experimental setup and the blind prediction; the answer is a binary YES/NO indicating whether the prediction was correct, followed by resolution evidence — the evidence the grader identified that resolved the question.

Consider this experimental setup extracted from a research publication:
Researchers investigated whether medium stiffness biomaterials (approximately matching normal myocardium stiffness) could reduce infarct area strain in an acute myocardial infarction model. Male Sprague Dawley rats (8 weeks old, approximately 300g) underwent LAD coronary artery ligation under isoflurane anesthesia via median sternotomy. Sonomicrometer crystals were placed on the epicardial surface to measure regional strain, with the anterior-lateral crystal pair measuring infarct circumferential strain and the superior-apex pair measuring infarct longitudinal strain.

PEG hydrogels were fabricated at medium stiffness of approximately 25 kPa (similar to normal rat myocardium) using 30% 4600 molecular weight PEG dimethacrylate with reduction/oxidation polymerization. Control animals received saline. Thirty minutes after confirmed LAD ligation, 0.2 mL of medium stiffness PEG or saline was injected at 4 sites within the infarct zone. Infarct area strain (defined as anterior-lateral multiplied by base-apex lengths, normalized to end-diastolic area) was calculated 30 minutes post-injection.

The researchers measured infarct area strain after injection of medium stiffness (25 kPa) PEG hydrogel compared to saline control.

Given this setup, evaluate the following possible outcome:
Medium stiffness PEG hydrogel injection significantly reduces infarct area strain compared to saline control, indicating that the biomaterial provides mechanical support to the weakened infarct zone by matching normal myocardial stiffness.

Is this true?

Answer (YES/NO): YES